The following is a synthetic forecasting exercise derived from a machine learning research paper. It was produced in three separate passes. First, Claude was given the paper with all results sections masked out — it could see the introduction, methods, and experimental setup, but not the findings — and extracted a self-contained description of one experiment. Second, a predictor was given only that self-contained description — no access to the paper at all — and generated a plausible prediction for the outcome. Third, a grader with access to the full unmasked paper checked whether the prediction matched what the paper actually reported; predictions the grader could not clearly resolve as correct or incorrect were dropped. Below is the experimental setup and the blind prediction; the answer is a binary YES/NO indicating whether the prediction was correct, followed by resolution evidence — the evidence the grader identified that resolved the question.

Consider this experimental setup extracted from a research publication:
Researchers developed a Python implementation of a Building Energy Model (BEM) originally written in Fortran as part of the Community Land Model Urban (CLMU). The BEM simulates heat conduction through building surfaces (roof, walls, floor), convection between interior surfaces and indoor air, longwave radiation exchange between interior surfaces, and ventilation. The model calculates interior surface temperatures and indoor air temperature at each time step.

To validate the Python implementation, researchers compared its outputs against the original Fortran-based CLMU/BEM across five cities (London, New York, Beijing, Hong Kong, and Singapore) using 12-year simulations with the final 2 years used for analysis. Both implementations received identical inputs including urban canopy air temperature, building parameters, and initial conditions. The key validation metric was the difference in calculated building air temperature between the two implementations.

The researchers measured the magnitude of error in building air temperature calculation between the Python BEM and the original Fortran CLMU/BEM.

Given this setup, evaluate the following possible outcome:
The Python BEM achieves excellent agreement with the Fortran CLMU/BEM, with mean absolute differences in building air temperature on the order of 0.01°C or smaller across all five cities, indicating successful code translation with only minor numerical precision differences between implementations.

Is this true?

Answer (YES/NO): NO